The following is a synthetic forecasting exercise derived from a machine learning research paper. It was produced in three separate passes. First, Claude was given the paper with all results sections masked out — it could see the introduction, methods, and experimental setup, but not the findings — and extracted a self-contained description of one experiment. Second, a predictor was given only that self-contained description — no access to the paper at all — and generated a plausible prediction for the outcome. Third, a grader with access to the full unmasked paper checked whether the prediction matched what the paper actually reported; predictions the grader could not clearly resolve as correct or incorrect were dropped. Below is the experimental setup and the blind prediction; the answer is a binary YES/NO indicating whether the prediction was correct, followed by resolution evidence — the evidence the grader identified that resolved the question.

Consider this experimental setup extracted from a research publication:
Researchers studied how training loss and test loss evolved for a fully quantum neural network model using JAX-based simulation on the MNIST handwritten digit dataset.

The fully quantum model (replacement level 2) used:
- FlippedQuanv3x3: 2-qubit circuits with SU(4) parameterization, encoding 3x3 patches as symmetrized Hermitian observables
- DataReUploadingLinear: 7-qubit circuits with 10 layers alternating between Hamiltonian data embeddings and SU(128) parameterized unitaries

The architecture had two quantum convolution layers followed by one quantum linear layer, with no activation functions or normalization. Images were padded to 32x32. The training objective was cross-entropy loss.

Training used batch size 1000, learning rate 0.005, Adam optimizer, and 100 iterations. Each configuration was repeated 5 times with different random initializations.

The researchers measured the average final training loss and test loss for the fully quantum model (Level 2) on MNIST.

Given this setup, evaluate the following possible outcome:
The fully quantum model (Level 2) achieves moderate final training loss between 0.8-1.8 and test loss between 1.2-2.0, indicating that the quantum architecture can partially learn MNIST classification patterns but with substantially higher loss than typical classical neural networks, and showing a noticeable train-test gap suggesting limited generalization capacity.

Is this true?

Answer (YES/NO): NO